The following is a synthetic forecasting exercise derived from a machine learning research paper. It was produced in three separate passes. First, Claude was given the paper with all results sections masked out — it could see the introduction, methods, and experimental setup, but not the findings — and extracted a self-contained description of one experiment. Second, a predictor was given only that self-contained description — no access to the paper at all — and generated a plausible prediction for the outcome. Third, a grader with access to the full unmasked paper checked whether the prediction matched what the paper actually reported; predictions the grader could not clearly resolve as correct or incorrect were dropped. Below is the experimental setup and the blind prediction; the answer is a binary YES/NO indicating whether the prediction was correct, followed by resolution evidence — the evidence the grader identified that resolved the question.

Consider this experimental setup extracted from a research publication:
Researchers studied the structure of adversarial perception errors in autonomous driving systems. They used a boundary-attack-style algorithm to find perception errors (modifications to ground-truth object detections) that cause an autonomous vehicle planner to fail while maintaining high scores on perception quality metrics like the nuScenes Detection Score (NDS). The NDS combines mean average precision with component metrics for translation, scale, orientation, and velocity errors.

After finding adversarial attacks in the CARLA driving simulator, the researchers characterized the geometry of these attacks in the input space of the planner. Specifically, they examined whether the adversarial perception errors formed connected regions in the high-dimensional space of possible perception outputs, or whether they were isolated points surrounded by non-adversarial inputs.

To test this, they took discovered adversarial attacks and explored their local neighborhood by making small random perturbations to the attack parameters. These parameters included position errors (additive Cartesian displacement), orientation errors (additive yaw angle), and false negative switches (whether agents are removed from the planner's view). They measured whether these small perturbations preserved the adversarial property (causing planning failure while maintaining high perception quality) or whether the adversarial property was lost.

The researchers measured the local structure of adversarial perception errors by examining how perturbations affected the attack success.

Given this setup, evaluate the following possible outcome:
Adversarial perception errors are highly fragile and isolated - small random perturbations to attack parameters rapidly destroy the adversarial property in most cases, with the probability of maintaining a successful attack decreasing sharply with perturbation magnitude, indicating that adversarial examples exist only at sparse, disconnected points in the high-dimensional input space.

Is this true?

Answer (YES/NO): YES